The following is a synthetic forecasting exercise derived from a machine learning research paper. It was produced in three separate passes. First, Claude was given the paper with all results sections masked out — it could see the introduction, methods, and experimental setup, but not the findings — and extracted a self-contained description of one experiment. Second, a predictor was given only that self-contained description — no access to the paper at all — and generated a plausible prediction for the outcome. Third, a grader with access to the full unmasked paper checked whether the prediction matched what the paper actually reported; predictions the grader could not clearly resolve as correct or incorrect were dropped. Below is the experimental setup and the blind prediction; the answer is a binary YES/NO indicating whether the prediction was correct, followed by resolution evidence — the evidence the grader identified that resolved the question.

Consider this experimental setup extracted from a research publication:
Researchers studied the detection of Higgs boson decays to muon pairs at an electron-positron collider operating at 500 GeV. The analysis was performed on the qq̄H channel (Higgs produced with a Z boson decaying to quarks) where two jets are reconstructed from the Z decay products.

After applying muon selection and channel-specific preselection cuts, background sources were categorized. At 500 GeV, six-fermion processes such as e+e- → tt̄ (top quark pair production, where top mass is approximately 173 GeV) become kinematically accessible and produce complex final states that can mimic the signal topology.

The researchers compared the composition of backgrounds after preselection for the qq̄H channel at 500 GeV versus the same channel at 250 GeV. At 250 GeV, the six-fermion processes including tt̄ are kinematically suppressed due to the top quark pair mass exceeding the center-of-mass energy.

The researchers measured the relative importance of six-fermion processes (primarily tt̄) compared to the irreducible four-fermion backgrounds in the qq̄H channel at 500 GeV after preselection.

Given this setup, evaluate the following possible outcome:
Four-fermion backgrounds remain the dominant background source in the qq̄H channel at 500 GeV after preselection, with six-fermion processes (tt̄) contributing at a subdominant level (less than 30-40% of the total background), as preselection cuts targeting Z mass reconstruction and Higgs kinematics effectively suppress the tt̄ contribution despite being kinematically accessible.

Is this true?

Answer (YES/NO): NO